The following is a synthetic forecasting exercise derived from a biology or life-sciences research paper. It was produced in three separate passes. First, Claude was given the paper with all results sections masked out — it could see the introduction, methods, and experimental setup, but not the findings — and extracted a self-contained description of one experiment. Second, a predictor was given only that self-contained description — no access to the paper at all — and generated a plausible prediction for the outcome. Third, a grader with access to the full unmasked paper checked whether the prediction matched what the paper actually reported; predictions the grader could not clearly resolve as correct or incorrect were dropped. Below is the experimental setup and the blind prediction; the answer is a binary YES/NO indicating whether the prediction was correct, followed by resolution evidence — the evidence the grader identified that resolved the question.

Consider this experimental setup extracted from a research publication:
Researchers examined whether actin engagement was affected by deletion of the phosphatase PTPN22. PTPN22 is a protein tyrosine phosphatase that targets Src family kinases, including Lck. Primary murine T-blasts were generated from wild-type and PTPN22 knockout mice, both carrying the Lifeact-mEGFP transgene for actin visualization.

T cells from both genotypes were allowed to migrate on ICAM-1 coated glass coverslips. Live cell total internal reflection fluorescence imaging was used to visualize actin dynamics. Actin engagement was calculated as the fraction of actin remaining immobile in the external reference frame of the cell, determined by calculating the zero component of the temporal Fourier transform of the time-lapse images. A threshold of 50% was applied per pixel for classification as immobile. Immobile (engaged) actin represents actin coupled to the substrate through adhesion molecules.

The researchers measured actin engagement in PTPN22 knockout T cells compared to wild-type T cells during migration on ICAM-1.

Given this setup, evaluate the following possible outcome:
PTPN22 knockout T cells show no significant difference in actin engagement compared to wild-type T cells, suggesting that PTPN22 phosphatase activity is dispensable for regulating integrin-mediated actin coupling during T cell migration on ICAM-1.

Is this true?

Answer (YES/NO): NO